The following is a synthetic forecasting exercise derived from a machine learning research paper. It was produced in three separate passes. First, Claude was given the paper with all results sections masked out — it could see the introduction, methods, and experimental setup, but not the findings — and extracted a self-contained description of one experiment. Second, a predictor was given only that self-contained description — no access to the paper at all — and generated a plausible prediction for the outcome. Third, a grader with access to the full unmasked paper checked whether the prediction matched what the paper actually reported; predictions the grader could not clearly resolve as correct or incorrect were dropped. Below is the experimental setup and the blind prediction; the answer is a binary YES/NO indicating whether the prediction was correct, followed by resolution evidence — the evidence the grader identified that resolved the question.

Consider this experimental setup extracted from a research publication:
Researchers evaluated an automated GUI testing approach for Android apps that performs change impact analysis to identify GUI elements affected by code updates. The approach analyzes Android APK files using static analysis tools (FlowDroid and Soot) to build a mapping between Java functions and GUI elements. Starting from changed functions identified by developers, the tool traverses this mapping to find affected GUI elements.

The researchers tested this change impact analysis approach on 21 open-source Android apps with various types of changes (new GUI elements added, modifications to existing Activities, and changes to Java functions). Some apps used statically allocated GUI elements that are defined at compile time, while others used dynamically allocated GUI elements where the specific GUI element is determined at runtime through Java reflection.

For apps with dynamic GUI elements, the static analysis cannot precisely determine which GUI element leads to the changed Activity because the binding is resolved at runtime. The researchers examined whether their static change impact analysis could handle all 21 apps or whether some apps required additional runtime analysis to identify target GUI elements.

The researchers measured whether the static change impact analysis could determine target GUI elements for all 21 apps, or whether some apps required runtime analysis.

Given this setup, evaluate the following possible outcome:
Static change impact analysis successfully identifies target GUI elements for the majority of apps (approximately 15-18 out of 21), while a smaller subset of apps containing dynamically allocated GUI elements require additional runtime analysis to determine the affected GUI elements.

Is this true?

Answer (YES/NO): YES